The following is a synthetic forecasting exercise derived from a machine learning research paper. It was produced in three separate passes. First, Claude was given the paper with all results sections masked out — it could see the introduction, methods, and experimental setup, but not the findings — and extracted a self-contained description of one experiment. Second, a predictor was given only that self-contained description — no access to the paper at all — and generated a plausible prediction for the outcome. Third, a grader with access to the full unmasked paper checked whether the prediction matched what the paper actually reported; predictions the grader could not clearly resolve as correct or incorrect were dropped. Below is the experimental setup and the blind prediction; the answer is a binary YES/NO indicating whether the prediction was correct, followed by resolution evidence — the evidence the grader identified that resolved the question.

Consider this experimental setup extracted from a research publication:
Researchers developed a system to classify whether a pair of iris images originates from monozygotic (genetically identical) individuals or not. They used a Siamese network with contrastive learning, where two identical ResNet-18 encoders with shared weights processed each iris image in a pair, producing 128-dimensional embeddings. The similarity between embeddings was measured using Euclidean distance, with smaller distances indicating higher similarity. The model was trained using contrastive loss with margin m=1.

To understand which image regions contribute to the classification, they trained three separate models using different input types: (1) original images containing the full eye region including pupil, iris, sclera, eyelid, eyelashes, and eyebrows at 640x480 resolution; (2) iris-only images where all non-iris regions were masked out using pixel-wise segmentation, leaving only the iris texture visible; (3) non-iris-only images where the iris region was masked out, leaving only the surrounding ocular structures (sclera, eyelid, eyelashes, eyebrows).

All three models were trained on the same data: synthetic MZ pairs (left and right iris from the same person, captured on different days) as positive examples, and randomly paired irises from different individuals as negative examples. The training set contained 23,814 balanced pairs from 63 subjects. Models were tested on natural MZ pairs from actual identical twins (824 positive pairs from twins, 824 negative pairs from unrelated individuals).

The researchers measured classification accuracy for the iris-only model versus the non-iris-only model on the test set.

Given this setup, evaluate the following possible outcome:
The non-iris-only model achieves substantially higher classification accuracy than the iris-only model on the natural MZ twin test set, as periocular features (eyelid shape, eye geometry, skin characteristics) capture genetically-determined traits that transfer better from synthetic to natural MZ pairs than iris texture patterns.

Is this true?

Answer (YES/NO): NO